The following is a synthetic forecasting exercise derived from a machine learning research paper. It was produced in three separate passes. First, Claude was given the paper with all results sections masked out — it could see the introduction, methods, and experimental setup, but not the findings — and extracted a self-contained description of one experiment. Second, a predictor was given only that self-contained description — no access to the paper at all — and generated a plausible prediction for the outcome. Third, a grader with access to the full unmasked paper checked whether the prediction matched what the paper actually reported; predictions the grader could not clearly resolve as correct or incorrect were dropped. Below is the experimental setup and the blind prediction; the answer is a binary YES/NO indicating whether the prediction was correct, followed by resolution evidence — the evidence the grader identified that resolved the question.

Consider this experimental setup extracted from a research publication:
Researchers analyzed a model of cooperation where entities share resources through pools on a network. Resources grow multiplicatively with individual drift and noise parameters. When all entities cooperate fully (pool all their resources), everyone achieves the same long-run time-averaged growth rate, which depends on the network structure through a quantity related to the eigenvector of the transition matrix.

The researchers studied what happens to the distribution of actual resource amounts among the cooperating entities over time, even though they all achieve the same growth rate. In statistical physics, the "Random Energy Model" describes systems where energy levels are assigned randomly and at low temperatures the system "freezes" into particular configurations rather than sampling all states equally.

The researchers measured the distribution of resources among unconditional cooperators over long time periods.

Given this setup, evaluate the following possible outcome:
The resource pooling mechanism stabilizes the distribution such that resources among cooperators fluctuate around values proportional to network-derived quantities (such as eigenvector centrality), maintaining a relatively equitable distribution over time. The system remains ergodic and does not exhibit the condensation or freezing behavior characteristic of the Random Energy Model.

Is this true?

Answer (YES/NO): NO